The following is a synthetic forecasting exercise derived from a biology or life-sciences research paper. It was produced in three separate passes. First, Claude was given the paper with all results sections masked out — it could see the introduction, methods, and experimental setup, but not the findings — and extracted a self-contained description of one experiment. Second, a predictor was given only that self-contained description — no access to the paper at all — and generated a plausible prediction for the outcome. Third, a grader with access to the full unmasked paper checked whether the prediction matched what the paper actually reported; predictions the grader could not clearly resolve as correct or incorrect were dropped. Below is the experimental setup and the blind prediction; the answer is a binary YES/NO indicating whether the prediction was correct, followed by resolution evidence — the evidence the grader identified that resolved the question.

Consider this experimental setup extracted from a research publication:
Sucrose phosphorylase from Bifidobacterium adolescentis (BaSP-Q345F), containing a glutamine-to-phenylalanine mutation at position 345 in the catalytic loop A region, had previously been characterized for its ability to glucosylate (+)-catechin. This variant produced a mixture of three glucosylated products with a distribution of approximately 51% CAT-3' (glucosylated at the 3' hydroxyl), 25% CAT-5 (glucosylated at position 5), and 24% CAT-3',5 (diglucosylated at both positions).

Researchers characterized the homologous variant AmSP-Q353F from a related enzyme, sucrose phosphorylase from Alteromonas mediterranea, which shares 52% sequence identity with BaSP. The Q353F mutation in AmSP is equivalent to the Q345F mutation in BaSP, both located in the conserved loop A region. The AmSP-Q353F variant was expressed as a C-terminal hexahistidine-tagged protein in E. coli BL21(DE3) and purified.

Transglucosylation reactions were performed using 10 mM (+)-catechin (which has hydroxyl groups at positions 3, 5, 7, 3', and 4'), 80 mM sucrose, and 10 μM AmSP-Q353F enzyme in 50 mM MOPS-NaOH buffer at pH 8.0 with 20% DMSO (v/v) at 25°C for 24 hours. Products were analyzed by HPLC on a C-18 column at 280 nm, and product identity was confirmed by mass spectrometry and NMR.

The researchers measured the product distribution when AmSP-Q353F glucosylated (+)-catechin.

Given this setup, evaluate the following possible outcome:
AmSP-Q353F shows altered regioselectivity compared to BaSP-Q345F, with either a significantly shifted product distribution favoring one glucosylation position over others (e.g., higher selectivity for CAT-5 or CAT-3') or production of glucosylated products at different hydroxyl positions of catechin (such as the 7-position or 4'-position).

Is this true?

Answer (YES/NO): YES